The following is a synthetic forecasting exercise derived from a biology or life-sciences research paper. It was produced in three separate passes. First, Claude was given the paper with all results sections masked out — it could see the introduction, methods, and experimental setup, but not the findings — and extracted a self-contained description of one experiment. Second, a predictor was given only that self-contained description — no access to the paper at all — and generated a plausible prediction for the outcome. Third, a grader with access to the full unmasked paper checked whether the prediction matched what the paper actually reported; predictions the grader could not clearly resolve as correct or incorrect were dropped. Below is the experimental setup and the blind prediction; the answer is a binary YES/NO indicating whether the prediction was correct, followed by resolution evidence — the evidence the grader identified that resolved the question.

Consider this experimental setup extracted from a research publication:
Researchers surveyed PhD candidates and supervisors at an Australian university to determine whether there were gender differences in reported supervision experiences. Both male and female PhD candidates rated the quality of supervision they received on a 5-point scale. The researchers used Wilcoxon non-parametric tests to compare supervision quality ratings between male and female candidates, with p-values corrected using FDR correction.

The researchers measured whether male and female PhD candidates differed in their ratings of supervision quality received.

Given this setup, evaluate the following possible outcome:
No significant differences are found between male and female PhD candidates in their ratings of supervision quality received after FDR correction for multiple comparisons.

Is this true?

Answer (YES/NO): NO